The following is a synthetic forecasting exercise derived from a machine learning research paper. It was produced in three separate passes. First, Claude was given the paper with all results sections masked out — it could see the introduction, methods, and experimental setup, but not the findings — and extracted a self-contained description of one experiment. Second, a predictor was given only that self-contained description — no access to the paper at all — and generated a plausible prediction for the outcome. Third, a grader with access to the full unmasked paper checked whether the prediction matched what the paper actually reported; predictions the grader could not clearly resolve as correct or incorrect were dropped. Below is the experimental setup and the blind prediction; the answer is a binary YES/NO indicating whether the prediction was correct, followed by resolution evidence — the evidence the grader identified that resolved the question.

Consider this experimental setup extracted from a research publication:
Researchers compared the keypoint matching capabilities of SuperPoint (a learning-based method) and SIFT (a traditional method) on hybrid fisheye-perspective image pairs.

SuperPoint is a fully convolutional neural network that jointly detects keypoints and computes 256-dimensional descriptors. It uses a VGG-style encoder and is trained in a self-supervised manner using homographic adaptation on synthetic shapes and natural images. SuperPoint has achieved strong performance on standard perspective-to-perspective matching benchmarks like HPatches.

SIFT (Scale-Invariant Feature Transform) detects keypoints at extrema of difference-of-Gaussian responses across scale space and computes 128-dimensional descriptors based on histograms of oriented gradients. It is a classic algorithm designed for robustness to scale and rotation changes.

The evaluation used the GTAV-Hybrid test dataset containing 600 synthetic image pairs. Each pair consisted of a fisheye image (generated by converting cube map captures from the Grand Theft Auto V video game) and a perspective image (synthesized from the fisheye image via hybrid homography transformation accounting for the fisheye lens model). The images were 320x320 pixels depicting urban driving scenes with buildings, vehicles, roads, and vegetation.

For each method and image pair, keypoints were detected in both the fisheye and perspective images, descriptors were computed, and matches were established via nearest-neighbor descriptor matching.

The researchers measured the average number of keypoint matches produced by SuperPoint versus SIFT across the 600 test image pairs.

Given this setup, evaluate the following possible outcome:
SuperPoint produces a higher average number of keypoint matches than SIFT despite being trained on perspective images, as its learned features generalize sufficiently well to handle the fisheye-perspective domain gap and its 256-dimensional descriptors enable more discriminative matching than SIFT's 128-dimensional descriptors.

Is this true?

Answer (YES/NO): NO